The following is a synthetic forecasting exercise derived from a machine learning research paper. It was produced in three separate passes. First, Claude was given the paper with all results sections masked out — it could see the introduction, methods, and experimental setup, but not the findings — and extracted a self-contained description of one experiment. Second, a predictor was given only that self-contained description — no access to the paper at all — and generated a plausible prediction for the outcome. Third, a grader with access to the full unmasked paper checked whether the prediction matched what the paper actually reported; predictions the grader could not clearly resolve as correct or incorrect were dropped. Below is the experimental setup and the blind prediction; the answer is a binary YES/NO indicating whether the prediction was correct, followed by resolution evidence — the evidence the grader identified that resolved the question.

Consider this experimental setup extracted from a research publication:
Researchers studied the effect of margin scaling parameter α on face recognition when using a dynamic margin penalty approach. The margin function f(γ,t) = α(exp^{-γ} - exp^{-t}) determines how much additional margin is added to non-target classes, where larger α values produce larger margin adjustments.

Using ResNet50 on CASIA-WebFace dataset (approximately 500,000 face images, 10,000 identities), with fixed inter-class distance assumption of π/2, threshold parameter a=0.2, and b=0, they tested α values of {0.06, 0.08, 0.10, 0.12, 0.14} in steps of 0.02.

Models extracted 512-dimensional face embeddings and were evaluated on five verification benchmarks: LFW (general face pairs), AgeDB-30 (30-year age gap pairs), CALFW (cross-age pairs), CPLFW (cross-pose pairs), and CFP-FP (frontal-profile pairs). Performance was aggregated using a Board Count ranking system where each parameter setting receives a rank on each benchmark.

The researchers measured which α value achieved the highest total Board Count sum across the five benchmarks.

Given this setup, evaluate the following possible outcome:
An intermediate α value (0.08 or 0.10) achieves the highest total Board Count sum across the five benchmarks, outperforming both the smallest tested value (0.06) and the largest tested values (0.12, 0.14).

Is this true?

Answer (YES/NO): YES